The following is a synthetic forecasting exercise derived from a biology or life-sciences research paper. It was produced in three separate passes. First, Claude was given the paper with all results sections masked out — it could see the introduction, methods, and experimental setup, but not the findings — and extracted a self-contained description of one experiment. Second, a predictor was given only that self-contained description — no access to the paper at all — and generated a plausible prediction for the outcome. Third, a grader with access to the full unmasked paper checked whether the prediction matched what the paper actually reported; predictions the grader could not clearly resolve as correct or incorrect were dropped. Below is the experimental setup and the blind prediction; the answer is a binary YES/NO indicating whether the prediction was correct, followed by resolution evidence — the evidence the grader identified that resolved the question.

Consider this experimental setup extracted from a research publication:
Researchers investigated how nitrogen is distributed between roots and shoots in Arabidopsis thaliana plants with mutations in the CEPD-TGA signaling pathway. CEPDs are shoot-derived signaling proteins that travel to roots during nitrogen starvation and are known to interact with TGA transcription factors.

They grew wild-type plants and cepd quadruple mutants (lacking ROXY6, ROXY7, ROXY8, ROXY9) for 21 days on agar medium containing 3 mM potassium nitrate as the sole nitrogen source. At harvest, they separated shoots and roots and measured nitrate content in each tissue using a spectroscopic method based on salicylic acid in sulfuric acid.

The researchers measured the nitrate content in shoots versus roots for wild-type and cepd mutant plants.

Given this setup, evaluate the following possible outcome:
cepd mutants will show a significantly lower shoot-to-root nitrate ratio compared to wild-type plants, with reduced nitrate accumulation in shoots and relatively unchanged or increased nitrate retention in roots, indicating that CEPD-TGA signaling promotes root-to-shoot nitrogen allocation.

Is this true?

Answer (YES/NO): YES